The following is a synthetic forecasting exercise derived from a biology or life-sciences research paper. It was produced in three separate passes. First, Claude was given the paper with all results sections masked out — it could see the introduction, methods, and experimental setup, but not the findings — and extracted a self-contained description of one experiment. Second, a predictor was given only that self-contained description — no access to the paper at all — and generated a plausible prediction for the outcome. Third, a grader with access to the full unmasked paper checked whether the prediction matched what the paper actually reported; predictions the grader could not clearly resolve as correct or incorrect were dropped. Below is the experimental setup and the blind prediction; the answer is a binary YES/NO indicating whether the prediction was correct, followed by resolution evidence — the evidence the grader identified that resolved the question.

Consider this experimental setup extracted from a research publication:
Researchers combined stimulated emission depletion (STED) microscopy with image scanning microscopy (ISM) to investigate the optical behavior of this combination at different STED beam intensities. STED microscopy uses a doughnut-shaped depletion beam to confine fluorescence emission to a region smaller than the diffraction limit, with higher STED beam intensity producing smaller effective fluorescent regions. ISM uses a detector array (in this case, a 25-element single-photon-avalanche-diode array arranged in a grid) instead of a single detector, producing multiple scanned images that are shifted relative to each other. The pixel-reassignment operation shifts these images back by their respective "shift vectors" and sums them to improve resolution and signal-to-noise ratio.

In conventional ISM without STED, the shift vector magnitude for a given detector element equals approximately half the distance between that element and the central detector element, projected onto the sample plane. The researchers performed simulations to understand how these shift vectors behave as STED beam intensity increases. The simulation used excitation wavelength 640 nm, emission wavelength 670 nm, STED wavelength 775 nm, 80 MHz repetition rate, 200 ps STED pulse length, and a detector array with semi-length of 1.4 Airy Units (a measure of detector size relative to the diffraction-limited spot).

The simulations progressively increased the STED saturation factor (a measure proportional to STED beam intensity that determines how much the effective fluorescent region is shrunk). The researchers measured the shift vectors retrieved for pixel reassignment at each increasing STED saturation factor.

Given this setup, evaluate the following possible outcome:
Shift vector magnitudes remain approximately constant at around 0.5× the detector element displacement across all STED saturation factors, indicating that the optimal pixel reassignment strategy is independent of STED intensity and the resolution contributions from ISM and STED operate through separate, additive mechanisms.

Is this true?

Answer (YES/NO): NO